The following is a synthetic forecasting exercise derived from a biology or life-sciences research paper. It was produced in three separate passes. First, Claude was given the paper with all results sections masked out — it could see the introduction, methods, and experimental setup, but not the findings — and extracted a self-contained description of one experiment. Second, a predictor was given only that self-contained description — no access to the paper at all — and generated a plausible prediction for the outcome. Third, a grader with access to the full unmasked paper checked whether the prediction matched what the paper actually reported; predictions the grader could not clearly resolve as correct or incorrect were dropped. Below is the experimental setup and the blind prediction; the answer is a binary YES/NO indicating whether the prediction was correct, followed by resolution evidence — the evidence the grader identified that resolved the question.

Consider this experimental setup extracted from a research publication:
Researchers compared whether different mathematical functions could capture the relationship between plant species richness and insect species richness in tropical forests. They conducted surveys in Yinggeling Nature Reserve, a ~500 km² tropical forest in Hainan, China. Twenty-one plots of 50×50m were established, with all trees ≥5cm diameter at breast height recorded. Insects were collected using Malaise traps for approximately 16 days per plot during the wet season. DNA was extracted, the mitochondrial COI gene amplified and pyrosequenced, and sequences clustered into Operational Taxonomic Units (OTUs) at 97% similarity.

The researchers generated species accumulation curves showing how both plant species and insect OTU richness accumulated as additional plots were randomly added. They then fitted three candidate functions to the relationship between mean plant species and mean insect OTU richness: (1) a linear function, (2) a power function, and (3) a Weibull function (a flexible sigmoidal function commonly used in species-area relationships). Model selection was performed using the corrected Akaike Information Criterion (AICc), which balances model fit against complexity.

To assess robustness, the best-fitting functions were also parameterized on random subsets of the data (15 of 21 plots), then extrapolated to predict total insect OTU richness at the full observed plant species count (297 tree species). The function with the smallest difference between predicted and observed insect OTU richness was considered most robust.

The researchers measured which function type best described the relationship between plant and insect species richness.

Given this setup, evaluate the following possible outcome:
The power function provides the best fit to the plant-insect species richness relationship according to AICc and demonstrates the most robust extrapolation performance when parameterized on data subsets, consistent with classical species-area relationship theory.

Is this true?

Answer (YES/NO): NO